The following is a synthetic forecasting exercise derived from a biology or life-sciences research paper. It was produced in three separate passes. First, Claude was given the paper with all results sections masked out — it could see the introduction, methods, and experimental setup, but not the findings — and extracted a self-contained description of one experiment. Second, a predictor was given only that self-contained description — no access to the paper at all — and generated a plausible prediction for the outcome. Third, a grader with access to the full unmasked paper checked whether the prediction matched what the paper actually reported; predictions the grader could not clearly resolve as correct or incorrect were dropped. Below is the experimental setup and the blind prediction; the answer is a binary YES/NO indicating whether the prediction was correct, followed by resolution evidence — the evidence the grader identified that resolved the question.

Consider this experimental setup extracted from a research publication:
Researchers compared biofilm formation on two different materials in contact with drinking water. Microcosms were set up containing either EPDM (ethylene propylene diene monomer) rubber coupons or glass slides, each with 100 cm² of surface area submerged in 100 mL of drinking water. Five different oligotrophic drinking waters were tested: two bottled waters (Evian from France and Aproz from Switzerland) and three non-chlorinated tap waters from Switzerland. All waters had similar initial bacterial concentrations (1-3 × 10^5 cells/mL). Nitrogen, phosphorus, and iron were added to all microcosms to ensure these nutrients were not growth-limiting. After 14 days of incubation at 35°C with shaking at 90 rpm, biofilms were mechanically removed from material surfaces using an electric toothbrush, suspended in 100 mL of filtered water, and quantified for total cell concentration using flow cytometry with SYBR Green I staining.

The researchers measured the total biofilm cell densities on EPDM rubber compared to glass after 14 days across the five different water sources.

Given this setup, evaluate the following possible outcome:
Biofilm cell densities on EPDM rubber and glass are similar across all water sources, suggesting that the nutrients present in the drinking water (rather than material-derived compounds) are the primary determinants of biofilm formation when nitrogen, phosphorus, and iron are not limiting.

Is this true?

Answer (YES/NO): NO